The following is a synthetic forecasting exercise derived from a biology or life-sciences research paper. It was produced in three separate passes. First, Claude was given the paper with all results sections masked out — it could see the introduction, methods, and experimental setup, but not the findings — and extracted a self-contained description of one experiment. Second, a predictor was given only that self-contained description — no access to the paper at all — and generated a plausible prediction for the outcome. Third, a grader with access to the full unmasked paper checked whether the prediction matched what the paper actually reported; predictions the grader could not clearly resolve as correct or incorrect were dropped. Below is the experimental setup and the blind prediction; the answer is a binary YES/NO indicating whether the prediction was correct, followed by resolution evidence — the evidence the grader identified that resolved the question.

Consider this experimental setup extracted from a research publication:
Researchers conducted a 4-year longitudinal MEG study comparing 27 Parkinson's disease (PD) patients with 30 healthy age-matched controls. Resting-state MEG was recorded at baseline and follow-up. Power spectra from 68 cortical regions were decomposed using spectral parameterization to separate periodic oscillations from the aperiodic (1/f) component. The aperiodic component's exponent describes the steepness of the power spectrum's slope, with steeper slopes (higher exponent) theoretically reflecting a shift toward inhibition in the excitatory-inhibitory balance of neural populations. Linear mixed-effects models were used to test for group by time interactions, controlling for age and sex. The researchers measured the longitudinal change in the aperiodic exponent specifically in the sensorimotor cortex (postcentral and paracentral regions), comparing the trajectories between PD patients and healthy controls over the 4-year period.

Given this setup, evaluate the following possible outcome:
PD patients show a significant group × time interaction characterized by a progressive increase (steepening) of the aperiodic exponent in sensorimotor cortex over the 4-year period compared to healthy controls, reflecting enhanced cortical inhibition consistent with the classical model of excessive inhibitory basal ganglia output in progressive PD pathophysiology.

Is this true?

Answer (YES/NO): YES